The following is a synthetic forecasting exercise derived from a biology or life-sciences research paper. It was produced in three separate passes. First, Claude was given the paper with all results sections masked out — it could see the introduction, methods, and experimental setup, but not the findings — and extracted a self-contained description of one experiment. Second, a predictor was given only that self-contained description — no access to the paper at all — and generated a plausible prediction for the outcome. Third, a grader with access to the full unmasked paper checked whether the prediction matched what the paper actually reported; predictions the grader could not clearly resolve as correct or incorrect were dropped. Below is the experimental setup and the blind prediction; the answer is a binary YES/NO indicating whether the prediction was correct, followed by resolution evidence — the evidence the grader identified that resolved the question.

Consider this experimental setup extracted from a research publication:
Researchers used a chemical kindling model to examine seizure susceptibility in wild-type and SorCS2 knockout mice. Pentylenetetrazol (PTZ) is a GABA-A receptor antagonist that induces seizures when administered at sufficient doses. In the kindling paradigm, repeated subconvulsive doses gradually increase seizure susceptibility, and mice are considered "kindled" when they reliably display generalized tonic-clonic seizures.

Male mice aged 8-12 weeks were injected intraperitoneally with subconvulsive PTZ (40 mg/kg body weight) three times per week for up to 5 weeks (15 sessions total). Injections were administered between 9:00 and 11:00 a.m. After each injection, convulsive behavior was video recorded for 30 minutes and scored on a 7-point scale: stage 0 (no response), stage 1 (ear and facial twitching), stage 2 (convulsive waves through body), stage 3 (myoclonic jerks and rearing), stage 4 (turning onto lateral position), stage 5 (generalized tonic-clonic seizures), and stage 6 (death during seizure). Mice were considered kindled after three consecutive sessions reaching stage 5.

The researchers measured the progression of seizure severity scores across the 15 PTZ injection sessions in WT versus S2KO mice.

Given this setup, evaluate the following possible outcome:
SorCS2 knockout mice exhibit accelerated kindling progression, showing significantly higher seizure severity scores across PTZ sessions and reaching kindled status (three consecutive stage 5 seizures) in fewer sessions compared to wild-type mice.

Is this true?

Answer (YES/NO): NO